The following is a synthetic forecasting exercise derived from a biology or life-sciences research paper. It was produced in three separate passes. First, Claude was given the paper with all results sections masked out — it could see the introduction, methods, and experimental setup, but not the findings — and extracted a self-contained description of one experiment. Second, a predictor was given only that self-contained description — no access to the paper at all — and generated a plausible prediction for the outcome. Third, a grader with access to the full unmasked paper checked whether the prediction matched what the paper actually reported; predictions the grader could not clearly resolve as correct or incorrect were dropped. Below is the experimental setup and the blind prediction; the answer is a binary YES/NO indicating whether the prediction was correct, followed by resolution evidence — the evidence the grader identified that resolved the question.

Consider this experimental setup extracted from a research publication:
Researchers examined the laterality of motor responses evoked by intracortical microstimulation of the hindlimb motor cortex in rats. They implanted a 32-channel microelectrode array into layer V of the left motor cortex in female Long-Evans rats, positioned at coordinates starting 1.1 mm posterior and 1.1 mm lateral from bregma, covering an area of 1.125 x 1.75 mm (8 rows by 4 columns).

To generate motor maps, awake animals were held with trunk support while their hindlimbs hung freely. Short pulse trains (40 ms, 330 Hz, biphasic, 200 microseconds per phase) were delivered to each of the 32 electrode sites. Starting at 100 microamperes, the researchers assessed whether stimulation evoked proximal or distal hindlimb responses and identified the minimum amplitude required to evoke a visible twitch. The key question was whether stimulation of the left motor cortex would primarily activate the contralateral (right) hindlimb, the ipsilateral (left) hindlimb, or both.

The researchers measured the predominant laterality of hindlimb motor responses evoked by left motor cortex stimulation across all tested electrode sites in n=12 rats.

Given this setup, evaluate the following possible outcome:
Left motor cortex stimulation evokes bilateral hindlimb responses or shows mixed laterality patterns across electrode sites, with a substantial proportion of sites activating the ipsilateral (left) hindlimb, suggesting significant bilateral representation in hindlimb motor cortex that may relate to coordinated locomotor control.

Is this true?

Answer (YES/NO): NO